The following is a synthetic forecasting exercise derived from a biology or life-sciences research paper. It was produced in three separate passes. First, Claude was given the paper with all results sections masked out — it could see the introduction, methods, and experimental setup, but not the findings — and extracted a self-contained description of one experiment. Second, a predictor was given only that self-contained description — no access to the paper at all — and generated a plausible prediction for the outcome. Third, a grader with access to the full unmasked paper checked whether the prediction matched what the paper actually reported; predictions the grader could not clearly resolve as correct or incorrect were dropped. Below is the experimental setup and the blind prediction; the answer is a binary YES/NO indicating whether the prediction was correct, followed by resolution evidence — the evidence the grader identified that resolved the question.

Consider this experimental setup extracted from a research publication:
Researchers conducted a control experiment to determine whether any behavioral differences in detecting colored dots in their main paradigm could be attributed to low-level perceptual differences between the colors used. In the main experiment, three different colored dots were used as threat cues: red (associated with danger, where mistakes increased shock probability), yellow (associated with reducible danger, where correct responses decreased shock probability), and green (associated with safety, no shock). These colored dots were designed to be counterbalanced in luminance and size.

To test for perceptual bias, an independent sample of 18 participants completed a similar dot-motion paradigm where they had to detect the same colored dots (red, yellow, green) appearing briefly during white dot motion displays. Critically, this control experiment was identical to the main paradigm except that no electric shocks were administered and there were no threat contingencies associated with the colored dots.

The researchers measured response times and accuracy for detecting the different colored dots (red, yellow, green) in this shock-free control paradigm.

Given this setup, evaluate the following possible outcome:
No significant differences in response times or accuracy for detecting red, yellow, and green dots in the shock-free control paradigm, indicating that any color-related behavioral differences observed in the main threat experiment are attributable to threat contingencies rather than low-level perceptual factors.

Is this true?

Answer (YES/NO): YES